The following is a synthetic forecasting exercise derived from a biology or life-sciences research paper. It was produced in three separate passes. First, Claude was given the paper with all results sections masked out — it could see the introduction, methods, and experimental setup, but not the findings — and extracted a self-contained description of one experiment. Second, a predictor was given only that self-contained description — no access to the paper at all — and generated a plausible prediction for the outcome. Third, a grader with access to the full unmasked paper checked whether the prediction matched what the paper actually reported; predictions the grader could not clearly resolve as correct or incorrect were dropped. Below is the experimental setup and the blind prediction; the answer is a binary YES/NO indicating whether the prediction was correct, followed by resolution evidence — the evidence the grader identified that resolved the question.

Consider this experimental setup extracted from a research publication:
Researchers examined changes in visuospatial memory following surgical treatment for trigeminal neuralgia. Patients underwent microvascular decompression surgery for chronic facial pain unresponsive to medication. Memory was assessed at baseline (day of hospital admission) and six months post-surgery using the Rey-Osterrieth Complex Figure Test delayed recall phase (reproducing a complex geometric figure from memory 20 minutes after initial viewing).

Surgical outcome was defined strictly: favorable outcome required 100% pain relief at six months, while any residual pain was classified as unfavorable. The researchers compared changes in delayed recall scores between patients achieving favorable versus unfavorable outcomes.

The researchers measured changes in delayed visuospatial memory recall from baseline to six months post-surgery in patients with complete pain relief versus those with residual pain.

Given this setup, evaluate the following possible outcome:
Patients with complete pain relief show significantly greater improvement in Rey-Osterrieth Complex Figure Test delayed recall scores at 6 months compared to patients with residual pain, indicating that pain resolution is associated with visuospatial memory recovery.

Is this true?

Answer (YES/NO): NO